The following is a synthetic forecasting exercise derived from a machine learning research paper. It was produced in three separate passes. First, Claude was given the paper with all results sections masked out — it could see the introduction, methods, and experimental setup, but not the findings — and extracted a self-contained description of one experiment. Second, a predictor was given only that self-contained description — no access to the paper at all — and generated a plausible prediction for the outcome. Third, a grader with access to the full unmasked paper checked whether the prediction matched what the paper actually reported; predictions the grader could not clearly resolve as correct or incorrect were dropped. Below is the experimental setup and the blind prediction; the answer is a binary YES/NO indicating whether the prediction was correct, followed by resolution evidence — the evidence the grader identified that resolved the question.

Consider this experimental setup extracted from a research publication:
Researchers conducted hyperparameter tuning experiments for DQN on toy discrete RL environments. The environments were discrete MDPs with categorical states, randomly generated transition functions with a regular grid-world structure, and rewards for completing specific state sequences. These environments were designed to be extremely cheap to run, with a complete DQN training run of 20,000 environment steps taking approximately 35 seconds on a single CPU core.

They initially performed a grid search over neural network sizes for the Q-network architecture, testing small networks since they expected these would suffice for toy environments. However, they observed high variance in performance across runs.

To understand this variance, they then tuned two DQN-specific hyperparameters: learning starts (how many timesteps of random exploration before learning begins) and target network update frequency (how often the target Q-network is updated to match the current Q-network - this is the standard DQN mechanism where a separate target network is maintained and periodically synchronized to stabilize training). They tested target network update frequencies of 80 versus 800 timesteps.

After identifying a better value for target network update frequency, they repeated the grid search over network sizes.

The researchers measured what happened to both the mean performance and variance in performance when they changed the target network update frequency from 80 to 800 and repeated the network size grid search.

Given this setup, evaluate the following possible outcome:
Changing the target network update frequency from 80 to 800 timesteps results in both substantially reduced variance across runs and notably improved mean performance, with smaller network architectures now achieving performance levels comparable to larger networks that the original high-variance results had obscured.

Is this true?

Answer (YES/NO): NO